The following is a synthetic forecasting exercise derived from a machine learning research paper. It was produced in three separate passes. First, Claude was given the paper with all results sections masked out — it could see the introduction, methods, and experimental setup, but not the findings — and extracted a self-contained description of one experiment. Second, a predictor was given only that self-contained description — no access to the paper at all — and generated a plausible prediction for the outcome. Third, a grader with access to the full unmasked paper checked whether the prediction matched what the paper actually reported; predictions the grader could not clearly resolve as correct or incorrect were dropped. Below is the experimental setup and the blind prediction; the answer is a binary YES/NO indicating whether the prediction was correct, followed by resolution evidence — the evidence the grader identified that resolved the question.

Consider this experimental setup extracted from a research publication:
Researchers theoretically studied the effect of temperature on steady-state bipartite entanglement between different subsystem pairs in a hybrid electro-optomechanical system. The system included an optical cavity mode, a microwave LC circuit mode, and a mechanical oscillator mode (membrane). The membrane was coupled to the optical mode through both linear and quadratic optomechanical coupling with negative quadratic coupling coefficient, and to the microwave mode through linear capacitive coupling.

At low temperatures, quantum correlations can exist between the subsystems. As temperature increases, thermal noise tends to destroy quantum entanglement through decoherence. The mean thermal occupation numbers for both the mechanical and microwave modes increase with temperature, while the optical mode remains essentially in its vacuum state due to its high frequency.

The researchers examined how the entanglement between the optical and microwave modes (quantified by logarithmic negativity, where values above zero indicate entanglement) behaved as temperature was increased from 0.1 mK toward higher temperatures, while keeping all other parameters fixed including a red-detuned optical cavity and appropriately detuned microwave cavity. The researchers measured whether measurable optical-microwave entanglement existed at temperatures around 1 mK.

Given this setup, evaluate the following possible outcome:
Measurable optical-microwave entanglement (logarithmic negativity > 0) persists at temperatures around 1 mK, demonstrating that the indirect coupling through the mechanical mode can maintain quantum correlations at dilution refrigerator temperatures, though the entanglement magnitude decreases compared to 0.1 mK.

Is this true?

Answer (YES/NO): YES